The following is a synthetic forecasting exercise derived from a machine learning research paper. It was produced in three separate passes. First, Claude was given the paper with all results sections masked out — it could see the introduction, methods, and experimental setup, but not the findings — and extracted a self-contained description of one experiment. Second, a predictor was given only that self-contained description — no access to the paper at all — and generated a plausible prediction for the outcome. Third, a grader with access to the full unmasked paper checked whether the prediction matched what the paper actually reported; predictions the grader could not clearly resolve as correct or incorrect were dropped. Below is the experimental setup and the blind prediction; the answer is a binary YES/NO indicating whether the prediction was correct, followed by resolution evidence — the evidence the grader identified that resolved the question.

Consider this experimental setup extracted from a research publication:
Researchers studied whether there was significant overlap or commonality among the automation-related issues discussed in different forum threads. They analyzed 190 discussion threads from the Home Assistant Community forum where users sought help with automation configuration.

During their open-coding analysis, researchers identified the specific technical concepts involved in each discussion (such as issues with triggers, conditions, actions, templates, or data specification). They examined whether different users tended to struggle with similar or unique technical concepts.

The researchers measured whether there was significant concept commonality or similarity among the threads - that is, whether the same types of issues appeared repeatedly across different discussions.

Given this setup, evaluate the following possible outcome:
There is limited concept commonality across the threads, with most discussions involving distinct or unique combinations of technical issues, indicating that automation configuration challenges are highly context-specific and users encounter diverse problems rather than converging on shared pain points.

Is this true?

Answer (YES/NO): NO